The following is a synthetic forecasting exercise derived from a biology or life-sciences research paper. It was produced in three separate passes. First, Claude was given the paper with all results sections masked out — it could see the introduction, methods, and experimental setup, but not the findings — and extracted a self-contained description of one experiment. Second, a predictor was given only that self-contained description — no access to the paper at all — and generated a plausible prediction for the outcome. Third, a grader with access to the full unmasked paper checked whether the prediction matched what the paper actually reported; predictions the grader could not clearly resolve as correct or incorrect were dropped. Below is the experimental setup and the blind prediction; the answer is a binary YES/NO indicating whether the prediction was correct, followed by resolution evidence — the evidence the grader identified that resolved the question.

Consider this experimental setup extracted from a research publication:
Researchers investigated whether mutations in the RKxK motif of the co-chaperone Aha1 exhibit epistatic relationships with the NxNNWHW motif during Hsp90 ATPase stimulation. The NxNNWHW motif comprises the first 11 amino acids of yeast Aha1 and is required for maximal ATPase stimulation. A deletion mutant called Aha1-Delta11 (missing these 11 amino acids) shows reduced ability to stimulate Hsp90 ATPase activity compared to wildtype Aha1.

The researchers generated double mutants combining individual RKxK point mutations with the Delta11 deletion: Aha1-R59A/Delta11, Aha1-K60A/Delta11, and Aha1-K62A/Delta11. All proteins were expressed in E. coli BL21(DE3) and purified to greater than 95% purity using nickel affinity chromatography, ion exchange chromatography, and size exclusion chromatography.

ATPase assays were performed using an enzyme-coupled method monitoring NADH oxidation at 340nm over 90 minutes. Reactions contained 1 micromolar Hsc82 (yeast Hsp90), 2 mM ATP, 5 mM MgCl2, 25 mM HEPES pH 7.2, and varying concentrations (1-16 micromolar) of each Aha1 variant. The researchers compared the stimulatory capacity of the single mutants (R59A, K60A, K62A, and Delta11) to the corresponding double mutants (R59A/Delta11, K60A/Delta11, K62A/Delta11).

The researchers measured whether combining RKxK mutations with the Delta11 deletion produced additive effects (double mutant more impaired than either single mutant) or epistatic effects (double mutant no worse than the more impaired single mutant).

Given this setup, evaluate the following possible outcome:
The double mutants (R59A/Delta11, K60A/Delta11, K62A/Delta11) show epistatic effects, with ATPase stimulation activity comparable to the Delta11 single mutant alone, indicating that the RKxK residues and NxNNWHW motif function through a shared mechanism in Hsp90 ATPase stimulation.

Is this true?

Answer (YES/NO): NO